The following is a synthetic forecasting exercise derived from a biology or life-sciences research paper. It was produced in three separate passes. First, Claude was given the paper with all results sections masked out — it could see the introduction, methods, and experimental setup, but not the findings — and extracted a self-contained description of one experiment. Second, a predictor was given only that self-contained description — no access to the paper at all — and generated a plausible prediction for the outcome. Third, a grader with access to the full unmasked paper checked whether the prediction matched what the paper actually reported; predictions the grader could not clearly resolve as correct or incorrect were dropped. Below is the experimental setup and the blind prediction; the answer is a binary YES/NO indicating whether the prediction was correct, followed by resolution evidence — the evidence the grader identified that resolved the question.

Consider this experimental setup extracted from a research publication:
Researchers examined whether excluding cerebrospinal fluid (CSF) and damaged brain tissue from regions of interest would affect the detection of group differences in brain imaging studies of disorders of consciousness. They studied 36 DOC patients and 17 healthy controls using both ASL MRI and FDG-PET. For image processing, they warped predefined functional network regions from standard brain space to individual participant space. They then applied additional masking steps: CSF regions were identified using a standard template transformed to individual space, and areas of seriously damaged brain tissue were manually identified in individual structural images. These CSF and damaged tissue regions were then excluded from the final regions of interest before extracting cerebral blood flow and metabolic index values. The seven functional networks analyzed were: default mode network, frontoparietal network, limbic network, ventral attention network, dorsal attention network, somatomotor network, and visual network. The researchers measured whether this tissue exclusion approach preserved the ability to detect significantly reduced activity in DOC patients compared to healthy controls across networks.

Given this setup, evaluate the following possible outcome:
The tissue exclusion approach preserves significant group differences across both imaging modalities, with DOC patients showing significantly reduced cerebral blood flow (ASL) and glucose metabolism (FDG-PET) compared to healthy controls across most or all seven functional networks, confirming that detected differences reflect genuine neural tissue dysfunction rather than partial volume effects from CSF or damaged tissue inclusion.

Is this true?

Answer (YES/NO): YES